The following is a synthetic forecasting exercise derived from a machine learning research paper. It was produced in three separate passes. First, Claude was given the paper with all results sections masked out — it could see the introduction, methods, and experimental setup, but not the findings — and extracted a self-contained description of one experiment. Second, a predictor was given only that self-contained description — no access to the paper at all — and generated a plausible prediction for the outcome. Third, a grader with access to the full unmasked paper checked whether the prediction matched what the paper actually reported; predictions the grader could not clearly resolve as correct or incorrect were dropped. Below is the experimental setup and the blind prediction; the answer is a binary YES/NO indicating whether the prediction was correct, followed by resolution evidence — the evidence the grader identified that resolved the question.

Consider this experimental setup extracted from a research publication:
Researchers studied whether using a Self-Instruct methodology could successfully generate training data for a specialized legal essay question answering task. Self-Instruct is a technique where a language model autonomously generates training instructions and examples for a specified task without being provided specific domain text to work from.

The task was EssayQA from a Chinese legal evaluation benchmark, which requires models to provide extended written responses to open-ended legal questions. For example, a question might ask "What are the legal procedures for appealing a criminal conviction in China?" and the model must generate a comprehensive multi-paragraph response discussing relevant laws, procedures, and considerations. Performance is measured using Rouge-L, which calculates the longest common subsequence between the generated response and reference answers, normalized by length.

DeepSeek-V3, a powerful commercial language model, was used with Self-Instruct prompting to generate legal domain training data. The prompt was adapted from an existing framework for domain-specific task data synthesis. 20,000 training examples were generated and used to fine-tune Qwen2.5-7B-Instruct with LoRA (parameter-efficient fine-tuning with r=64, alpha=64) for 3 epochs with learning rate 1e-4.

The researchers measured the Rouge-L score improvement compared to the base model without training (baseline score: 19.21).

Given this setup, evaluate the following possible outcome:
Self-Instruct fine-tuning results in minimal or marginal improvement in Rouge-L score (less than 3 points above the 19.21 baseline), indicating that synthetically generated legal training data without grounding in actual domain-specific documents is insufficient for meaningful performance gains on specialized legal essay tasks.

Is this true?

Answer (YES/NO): NO